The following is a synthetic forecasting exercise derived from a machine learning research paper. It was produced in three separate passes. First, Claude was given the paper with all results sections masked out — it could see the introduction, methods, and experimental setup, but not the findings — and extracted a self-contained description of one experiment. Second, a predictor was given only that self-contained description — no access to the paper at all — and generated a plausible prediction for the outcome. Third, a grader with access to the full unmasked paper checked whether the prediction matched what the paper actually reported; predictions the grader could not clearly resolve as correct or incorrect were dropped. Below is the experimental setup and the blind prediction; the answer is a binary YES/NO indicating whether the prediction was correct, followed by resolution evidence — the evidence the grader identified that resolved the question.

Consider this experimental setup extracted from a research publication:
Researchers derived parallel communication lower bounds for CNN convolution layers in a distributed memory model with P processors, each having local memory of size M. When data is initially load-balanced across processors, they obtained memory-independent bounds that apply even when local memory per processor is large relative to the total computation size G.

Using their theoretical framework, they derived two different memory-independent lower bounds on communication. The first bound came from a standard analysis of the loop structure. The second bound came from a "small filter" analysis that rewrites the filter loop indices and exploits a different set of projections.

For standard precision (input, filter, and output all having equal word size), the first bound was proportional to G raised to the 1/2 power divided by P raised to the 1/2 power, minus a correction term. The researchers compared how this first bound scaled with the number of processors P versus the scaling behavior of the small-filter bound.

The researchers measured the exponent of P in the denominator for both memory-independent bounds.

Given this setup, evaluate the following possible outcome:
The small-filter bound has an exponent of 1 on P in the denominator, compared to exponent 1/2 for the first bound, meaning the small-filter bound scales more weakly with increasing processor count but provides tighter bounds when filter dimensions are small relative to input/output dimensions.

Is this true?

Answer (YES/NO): NO